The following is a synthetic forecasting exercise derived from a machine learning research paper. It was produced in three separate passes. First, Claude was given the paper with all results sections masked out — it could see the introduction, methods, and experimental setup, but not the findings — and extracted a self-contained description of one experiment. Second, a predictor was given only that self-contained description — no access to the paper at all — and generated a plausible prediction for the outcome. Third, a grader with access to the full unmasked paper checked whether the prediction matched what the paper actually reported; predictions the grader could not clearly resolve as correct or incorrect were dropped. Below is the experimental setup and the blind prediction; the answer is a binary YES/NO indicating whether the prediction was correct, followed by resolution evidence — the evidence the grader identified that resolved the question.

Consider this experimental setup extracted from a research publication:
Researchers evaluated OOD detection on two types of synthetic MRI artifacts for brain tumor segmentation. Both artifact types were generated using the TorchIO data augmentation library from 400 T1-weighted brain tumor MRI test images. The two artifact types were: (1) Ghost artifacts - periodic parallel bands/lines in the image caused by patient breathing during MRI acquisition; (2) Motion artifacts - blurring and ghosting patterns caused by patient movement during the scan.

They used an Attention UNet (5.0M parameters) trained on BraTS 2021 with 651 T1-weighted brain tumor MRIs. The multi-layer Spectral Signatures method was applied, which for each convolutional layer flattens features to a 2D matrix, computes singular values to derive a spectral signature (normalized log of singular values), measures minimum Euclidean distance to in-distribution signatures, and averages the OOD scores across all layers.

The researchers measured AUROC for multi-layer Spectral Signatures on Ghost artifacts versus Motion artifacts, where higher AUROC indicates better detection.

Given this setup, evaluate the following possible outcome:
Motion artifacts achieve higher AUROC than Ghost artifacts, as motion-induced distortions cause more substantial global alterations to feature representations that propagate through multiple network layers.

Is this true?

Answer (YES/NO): YES